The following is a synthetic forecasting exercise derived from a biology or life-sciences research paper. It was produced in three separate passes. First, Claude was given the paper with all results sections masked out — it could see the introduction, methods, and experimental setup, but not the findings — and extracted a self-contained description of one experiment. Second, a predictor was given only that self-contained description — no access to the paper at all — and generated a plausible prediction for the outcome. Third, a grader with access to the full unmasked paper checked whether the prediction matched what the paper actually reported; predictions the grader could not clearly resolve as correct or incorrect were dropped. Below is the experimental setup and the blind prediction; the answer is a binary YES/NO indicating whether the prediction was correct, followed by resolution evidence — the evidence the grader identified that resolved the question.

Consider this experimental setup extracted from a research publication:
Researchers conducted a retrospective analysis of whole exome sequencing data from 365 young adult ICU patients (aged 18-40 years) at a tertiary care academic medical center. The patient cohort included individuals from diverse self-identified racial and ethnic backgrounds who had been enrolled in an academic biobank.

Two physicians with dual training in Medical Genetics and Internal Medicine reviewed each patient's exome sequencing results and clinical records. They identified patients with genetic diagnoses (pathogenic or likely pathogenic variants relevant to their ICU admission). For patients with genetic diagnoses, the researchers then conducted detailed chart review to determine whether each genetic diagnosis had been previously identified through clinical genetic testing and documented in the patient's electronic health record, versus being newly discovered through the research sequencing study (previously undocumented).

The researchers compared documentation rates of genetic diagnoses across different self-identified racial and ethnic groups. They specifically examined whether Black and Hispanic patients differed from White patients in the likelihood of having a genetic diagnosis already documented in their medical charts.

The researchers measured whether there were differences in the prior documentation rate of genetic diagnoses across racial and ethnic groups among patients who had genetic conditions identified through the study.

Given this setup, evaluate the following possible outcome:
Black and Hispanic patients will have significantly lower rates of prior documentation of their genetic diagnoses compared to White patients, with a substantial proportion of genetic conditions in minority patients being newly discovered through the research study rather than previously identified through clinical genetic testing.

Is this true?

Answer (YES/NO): YES